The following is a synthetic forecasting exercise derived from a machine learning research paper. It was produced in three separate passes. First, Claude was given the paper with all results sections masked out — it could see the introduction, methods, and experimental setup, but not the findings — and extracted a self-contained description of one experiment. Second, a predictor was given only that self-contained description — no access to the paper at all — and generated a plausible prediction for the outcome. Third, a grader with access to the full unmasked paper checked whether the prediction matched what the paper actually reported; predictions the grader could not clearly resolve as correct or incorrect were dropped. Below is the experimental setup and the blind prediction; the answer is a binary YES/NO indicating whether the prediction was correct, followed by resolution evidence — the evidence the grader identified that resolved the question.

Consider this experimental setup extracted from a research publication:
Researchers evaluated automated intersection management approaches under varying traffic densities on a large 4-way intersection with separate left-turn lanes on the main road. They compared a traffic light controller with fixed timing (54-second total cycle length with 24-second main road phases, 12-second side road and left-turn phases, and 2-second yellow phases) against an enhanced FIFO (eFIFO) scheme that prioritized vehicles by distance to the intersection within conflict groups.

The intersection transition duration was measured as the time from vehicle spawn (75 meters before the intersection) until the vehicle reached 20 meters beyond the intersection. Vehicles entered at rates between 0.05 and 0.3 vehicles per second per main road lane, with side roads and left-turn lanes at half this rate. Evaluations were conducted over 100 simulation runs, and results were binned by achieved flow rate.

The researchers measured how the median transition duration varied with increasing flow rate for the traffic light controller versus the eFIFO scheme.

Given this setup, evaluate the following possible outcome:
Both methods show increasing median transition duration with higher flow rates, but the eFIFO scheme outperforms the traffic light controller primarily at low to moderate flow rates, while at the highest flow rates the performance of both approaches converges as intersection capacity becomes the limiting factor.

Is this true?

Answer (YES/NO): NO